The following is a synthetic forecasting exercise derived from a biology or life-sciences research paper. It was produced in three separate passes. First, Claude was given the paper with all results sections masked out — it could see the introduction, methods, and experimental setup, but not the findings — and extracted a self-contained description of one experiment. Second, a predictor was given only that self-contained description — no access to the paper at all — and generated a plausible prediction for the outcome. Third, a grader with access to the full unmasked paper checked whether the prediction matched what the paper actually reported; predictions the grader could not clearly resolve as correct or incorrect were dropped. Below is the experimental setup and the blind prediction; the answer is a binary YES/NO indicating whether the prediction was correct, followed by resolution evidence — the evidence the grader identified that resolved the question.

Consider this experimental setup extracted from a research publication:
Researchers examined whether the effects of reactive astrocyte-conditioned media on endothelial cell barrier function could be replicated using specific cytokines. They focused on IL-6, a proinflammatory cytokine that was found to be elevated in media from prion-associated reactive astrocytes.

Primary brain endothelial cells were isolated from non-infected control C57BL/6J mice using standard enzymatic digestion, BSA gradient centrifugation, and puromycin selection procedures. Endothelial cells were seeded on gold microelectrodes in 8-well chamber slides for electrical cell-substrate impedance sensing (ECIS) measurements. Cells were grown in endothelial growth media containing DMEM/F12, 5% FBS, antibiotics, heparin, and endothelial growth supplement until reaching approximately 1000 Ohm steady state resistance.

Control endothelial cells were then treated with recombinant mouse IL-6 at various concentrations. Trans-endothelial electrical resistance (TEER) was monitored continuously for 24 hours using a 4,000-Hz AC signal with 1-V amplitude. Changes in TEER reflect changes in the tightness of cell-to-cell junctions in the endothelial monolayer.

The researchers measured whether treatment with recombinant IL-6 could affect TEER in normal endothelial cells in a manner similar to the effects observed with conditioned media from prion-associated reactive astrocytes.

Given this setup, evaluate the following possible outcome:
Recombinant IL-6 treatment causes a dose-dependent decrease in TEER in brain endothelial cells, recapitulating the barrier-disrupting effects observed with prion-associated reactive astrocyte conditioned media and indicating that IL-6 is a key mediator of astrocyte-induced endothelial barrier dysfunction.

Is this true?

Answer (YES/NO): NO